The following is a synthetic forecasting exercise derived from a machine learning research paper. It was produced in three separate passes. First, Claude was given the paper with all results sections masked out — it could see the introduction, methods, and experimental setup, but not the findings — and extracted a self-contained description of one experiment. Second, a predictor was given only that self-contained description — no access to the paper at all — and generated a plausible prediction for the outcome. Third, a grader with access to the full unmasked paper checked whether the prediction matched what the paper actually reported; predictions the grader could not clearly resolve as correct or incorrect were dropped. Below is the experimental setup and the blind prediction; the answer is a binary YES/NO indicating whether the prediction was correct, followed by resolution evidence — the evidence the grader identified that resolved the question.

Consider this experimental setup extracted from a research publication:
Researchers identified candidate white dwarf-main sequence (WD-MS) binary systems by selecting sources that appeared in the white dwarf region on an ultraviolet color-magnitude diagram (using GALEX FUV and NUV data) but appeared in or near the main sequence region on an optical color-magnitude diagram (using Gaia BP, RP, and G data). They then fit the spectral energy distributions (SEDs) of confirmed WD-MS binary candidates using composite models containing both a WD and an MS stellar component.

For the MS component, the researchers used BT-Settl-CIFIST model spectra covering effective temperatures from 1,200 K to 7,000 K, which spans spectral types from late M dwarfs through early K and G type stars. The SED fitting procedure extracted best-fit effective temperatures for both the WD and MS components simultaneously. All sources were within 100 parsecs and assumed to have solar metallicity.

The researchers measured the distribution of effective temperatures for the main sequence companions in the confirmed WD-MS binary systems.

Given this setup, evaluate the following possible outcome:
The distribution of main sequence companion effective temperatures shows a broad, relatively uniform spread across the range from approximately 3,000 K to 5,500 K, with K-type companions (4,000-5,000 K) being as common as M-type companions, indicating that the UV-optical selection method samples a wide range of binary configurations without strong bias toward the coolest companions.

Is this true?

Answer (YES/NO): NO